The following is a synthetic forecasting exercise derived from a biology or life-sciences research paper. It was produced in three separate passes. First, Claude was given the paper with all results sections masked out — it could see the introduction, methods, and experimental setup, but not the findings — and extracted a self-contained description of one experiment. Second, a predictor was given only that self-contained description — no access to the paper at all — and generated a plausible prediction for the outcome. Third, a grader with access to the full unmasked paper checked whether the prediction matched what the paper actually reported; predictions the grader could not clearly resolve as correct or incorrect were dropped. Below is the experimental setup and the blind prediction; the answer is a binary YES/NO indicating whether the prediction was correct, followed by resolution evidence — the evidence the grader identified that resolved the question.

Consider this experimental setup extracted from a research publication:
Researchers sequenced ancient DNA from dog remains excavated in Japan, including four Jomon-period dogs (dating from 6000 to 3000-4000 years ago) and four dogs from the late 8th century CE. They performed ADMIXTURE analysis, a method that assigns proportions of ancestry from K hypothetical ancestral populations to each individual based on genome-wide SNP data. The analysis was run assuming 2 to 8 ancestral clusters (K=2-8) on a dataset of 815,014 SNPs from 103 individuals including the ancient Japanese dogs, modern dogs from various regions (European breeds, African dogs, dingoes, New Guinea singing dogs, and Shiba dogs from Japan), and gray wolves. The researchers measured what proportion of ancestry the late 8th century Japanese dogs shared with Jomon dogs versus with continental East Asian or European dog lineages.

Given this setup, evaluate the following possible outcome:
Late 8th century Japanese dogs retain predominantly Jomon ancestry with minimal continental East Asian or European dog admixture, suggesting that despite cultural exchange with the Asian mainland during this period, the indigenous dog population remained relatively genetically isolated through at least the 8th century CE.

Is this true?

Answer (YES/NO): NO